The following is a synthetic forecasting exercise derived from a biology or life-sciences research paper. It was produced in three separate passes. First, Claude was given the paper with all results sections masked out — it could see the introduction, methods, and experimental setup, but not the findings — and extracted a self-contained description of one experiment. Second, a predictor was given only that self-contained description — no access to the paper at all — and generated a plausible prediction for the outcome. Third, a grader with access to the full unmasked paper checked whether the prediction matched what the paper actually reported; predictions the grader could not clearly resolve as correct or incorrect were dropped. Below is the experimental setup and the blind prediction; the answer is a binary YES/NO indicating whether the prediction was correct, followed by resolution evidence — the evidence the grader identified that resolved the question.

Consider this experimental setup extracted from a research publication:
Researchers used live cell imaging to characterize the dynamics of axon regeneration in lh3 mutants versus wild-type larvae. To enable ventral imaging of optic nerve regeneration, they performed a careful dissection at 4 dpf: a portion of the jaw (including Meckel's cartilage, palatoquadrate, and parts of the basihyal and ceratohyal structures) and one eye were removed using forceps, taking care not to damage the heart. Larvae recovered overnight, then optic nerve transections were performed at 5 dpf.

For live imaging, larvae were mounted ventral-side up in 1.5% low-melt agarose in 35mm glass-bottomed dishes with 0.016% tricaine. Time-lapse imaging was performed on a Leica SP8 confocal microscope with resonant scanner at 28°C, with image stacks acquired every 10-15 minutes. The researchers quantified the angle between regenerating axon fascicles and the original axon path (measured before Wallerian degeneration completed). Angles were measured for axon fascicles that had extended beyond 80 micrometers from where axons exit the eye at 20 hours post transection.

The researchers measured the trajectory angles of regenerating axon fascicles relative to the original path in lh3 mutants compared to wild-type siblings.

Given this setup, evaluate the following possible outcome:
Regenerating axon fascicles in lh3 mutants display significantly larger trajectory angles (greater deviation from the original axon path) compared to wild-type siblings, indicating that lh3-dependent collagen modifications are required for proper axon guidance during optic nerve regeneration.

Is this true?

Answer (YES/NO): YES